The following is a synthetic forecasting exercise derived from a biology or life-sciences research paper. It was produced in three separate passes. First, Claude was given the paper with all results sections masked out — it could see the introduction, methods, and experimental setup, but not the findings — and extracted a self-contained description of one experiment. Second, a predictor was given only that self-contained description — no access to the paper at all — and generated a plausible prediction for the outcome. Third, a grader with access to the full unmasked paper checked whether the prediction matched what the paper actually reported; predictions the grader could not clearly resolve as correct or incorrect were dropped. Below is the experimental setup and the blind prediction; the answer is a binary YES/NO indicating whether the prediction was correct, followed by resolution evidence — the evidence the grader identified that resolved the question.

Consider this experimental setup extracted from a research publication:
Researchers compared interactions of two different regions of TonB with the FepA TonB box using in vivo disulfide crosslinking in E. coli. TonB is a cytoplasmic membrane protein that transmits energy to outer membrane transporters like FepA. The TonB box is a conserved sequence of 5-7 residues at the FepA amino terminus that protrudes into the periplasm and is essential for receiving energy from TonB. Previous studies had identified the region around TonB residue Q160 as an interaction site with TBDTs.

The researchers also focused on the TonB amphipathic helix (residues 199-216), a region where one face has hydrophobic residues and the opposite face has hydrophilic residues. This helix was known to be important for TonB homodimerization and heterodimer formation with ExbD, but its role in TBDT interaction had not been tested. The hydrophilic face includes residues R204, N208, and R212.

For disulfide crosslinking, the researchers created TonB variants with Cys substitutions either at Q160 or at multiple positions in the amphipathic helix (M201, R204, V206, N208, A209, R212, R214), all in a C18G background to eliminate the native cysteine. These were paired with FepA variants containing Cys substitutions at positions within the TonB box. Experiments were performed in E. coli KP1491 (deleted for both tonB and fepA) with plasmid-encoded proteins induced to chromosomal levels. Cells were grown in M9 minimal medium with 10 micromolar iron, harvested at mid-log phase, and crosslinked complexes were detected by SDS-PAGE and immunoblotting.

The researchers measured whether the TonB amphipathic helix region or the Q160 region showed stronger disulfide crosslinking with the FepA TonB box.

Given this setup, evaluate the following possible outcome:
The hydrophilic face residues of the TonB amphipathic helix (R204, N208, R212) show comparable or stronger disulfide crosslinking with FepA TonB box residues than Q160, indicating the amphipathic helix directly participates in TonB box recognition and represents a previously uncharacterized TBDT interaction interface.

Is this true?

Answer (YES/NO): NO